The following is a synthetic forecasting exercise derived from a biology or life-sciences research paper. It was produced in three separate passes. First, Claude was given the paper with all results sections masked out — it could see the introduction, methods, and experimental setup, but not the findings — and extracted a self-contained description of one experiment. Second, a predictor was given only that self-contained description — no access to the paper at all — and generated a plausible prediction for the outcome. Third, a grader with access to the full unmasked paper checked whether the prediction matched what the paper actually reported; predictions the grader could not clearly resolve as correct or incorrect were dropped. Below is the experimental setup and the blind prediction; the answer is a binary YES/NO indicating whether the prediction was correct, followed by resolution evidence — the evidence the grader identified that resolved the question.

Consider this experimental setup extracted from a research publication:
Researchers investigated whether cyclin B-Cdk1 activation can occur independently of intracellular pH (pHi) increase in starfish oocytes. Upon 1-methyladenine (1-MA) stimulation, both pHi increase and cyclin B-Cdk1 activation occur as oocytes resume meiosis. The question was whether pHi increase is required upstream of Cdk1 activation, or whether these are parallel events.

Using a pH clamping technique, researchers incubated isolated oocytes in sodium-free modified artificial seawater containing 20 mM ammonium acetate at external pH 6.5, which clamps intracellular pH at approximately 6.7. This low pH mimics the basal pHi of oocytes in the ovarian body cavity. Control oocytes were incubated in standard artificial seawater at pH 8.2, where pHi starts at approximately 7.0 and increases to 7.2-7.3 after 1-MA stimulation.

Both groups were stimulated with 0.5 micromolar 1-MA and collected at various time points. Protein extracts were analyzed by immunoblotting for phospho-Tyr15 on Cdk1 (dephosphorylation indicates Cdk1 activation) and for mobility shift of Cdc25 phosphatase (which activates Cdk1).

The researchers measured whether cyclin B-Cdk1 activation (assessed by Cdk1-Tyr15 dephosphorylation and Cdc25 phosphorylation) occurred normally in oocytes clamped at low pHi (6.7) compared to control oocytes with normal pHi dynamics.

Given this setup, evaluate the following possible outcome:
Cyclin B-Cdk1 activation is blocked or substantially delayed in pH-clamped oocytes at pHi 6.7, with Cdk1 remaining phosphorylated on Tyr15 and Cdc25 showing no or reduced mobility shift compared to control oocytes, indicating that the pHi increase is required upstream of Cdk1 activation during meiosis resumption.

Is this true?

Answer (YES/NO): NO